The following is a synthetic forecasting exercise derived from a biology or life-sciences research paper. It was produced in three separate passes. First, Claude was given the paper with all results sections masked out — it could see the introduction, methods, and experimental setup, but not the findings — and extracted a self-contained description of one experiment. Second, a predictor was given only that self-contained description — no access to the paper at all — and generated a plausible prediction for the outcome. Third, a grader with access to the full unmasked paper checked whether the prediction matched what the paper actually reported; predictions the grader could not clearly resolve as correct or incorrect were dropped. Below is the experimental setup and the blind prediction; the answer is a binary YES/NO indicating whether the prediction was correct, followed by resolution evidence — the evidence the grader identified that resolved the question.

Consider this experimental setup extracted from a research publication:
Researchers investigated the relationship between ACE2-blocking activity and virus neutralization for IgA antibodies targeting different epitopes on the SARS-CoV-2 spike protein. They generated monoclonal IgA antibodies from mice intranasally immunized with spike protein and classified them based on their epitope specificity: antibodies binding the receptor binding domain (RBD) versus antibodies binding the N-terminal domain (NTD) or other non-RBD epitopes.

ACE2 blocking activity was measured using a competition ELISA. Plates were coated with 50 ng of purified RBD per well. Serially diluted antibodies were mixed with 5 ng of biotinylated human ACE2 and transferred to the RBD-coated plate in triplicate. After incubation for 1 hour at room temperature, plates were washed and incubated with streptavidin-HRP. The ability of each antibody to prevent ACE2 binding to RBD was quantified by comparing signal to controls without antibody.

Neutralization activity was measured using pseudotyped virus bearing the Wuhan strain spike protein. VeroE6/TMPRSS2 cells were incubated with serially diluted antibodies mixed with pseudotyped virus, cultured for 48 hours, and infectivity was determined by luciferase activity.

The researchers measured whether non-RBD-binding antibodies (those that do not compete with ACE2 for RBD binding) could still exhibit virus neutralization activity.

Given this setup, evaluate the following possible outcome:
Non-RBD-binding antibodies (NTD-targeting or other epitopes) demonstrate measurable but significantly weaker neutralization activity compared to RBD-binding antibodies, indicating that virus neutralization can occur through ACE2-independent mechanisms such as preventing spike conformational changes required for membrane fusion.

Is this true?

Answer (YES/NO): NO